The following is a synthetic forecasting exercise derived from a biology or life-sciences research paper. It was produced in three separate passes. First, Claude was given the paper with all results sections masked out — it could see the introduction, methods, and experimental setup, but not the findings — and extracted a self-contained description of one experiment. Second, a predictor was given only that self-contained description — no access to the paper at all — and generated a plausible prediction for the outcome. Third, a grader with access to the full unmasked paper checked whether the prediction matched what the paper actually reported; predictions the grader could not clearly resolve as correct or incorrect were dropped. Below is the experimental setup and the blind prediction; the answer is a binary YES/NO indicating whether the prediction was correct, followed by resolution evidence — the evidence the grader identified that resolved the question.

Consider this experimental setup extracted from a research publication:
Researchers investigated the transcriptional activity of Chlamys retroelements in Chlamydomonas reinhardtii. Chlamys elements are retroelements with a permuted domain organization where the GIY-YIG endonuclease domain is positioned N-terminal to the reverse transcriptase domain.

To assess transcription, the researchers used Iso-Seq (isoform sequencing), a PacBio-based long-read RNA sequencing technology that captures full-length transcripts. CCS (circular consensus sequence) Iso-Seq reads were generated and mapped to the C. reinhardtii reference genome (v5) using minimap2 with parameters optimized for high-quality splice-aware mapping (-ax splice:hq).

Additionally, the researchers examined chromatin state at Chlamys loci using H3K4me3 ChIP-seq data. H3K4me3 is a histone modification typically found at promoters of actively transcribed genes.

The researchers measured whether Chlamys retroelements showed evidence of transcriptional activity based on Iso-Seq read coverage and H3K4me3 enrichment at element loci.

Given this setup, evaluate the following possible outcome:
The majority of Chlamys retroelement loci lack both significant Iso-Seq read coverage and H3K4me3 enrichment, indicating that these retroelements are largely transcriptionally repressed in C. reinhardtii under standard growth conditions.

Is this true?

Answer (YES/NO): YES